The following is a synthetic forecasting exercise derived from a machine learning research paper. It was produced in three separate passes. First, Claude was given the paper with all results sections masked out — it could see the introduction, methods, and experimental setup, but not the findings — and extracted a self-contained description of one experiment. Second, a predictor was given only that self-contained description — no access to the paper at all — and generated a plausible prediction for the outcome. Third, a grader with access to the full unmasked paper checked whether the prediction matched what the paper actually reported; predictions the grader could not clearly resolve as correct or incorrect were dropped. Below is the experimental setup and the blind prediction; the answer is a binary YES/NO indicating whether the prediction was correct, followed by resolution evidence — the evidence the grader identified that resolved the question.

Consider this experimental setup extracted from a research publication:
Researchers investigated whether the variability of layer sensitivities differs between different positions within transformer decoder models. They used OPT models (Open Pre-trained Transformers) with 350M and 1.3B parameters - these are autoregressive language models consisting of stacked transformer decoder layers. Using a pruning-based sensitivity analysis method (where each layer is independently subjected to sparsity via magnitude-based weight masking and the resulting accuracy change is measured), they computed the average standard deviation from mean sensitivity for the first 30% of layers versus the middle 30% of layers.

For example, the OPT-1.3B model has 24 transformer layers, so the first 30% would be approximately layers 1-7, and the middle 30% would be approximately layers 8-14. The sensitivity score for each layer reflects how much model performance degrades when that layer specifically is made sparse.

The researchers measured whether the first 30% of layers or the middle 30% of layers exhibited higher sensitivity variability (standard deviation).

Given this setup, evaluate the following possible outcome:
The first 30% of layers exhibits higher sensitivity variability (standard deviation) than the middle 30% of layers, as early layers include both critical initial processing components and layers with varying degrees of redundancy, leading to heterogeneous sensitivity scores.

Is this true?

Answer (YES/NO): YES